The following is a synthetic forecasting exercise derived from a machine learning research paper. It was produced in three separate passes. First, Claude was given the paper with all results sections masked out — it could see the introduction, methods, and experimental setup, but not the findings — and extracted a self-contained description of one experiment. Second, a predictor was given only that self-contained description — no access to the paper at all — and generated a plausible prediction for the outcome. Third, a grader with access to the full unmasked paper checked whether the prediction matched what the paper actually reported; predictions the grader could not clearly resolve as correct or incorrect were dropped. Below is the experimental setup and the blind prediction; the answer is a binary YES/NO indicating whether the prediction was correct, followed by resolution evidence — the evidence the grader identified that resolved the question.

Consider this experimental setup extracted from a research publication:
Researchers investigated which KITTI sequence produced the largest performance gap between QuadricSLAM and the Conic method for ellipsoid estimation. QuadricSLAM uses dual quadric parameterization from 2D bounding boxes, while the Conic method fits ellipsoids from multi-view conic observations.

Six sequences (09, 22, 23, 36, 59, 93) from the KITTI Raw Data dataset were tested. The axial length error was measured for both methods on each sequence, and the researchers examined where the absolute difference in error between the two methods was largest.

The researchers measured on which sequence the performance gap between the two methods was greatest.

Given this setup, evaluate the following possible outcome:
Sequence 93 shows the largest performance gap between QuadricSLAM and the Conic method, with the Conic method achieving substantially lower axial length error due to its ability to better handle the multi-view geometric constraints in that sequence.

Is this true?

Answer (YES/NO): NO